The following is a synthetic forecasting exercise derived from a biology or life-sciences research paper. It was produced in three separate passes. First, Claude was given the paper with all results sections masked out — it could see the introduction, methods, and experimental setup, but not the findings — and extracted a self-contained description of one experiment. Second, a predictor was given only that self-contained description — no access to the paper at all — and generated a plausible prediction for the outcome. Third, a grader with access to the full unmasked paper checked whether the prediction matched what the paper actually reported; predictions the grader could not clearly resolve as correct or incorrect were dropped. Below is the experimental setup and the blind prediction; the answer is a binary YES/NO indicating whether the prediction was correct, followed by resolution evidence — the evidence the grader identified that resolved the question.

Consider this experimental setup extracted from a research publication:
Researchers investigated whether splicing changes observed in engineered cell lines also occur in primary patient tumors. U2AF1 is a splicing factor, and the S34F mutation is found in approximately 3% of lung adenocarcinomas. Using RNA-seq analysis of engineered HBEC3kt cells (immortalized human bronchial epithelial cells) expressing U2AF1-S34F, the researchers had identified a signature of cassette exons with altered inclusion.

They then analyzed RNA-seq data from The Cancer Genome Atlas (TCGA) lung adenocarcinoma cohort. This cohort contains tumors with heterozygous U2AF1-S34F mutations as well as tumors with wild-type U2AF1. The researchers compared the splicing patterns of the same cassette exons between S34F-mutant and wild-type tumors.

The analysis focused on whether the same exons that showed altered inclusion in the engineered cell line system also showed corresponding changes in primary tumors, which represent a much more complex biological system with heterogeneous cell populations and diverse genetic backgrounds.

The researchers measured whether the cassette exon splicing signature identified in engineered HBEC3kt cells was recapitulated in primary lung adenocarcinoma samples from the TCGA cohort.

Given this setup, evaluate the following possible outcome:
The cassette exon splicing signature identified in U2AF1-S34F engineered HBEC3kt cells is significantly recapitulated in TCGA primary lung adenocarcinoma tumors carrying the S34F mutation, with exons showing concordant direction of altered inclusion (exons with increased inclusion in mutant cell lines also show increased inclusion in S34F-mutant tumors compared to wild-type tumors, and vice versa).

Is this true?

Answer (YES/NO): YES